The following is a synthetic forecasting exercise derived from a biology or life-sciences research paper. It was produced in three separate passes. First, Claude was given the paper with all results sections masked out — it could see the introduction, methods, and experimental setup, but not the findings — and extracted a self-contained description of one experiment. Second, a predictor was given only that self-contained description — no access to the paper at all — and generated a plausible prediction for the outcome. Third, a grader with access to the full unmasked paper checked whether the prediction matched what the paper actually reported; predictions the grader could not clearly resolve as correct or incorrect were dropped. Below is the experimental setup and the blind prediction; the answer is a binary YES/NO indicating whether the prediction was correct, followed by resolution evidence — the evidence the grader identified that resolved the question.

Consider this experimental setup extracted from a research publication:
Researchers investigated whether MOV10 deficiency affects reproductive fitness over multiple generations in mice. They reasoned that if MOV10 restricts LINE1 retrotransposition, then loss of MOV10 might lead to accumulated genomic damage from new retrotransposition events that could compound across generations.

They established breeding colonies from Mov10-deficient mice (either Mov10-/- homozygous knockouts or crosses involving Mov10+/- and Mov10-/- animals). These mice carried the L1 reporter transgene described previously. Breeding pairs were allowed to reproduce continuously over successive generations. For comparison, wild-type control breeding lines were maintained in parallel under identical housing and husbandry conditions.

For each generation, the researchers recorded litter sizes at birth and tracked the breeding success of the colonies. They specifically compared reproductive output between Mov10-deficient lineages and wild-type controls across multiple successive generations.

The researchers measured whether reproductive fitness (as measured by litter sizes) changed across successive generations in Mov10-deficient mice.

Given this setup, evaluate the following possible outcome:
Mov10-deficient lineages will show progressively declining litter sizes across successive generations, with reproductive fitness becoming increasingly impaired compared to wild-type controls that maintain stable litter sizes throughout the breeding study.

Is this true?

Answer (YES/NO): NO